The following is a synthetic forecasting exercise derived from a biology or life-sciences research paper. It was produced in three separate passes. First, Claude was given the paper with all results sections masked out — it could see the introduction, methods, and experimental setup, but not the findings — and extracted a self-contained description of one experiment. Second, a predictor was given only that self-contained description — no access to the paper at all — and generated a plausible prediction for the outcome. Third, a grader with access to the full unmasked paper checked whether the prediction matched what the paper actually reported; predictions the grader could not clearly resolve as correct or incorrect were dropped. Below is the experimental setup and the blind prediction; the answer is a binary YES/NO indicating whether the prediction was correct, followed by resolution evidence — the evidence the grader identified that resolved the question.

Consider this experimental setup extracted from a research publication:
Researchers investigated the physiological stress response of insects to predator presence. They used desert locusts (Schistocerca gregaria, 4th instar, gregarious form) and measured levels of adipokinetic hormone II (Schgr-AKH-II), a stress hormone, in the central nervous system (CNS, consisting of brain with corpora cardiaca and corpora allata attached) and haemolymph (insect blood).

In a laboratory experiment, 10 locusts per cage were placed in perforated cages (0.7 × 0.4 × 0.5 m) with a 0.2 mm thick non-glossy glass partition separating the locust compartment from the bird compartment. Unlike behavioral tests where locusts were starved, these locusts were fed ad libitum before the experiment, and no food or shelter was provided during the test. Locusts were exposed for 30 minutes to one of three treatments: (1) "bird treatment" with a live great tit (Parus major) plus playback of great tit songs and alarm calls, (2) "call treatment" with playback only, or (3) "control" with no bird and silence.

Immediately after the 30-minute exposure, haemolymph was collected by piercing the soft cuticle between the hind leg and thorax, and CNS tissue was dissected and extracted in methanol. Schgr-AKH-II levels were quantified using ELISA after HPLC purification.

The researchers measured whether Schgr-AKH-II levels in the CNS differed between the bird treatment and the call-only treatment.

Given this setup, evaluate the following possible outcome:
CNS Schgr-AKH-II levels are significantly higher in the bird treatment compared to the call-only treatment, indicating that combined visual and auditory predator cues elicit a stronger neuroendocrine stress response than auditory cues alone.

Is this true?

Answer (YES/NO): YES